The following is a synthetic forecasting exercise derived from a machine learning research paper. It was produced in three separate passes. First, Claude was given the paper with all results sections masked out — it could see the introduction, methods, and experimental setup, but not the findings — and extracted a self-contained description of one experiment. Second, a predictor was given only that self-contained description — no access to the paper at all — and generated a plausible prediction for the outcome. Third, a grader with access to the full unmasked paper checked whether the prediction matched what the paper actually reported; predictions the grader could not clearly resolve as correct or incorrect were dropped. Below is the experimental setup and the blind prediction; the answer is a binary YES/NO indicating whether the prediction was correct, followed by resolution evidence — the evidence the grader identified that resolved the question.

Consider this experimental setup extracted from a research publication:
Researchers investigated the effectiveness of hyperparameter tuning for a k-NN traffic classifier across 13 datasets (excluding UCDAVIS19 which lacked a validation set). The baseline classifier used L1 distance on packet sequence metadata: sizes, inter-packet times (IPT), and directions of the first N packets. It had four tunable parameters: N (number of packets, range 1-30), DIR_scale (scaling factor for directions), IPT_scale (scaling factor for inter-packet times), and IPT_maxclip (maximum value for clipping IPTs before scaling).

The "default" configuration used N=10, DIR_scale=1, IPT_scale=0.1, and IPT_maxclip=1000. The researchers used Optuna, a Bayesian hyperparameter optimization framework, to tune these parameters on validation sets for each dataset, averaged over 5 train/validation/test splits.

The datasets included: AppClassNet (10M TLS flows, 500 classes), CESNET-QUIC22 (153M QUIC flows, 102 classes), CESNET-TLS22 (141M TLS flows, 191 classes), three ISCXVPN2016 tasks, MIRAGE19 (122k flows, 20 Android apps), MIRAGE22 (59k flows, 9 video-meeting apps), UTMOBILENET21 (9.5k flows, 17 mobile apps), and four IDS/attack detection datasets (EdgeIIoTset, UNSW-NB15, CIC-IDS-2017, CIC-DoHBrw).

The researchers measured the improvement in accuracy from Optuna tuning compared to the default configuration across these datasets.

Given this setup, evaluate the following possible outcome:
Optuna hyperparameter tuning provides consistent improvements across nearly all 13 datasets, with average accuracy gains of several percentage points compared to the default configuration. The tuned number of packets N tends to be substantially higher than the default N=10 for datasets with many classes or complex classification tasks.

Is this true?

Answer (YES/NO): NO